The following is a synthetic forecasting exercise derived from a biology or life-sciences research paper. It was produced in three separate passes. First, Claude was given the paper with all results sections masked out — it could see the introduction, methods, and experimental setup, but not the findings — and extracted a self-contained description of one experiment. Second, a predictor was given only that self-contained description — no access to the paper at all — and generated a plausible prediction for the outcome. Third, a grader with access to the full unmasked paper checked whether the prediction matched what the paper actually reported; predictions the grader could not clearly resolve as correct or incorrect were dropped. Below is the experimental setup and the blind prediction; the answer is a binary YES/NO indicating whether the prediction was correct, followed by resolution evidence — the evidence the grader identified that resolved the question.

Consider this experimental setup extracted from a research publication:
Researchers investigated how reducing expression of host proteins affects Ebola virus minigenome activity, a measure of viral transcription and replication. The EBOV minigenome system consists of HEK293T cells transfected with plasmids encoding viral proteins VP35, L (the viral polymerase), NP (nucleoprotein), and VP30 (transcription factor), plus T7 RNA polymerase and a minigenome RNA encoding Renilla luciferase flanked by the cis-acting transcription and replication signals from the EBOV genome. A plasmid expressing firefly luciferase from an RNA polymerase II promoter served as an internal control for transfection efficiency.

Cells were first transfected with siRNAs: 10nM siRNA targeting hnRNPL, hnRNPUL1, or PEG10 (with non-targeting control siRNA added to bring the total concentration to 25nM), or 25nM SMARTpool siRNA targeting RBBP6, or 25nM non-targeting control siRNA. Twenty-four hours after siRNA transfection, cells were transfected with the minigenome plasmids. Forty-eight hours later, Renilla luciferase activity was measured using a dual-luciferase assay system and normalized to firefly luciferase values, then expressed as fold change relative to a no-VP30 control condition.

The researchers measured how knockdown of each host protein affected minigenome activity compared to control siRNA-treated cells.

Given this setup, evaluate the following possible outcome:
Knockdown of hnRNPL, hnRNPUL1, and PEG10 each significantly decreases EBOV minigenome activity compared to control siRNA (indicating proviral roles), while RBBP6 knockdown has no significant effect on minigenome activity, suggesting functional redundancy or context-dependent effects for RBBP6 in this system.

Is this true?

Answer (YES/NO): NO